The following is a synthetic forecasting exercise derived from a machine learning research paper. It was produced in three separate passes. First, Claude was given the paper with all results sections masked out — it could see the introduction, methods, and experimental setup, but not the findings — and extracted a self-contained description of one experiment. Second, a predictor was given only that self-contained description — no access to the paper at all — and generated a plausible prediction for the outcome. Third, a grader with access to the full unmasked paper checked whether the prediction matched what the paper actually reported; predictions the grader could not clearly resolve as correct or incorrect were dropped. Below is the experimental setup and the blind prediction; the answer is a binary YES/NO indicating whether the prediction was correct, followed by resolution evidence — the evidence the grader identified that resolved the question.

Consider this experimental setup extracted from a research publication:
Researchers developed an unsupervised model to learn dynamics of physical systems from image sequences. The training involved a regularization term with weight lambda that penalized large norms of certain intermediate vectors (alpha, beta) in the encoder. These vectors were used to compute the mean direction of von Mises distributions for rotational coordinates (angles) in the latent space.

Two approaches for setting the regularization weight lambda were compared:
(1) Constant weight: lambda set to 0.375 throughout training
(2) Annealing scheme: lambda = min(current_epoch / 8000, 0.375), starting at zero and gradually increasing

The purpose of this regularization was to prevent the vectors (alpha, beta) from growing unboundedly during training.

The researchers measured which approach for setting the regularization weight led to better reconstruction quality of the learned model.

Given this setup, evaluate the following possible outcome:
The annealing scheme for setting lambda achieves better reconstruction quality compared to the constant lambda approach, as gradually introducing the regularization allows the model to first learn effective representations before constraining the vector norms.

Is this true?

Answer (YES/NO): NO